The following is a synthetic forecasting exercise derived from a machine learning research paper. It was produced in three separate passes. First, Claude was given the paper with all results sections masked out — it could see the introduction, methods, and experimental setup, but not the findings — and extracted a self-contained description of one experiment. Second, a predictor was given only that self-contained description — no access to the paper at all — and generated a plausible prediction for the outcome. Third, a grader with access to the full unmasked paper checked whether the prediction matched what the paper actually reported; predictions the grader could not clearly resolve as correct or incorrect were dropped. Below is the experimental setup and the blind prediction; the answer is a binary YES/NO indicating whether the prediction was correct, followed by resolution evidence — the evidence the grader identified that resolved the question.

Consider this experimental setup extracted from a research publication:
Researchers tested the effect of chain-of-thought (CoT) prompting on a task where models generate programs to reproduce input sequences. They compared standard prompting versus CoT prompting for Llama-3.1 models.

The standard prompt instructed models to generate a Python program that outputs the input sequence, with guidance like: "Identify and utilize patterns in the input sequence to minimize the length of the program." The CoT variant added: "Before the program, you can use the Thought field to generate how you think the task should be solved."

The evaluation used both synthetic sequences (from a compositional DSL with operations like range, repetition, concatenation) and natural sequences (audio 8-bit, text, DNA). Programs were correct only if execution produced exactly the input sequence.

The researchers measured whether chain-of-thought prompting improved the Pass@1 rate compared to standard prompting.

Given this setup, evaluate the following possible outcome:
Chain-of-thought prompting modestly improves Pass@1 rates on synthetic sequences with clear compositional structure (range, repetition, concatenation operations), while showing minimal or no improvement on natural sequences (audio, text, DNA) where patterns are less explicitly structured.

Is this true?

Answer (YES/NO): NO